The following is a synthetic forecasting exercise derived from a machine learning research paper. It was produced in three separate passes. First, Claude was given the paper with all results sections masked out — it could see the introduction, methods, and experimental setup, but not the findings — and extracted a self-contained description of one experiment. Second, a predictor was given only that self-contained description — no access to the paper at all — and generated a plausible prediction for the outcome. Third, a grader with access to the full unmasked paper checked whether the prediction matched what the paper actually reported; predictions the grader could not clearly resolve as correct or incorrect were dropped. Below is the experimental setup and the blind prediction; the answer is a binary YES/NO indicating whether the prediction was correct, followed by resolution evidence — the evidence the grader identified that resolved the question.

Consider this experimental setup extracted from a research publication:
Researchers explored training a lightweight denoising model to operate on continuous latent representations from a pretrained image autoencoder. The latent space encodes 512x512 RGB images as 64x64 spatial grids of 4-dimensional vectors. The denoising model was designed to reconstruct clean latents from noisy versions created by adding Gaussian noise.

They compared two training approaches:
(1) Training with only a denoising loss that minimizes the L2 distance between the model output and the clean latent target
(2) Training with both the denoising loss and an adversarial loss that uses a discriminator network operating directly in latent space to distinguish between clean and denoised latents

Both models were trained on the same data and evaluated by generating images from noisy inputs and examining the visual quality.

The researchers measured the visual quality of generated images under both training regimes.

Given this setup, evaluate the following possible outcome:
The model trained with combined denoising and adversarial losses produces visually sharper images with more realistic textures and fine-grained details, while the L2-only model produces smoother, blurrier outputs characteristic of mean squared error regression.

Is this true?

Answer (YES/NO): NO